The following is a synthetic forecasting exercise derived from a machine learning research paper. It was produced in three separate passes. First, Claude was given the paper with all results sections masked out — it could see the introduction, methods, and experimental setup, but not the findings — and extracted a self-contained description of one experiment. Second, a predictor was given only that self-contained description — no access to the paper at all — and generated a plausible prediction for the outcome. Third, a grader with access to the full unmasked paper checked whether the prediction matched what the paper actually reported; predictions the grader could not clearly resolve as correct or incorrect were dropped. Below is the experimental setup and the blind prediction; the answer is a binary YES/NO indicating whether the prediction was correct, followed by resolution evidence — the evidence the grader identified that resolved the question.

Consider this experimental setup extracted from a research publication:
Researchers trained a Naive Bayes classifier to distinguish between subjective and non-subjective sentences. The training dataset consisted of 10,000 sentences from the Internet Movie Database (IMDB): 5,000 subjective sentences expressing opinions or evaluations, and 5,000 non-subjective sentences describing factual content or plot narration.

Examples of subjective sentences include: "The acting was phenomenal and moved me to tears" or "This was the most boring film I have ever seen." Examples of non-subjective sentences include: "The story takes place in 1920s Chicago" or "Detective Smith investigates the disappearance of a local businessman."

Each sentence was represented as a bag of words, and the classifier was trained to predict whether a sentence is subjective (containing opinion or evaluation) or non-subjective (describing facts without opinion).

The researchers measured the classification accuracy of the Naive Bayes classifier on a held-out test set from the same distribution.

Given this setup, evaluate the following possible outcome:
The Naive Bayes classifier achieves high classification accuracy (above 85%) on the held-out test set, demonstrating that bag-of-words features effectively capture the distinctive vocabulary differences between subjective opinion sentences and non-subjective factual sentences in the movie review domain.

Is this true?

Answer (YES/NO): YES